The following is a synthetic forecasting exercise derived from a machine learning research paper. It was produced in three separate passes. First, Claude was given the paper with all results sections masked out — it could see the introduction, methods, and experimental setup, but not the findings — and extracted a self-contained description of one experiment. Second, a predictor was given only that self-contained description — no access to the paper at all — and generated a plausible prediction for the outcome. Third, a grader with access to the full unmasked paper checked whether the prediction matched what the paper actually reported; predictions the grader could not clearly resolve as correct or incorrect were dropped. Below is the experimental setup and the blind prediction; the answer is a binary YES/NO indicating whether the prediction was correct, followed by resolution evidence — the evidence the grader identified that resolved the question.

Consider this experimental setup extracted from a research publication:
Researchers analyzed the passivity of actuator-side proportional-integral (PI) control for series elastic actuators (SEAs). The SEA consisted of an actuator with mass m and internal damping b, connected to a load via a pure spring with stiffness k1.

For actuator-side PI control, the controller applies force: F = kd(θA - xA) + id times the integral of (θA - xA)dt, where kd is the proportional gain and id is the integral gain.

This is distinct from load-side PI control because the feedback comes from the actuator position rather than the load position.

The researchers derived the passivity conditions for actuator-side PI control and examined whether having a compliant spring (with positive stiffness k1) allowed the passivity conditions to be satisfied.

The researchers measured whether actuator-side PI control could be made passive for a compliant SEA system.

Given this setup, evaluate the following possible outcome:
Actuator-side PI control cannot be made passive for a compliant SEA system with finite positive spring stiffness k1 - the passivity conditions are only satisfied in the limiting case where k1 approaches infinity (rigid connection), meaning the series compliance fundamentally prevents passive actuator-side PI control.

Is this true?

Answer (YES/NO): NO